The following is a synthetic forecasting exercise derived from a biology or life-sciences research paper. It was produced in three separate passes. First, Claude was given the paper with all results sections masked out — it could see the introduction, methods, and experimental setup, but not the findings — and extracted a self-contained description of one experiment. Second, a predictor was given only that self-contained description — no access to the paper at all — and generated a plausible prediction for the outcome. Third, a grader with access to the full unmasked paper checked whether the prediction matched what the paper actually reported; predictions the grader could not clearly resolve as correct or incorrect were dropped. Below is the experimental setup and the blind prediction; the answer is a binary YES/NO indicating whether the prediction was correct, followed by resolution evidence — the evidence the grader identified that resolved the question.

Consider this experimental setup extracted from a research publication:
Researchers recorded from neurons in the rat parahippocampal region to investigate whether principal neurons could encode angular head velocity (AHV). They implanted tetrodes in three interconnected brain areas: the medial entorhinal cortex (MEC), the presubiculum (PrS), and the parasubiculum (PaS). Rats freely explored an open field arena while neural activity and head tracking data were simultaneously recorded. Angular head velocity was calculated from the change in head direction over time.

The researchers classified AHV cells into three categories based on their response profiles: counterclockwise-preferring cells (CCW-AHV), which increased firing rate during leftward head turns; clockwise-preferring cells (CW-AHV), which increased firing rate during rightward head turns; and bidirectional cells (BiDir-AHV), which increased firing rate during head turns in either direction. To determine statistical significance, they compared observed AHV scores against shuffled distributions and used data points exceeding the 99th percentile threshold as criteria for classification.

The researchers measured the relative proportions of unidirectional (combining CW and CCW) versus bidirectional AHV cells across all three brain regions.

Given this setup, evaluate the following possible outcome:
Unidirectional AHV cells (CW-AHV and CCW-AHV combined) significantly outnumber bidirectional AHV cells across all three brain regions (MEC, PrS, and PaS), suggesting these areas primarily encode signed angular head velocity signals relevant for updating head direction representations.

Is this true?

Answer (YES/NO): NO